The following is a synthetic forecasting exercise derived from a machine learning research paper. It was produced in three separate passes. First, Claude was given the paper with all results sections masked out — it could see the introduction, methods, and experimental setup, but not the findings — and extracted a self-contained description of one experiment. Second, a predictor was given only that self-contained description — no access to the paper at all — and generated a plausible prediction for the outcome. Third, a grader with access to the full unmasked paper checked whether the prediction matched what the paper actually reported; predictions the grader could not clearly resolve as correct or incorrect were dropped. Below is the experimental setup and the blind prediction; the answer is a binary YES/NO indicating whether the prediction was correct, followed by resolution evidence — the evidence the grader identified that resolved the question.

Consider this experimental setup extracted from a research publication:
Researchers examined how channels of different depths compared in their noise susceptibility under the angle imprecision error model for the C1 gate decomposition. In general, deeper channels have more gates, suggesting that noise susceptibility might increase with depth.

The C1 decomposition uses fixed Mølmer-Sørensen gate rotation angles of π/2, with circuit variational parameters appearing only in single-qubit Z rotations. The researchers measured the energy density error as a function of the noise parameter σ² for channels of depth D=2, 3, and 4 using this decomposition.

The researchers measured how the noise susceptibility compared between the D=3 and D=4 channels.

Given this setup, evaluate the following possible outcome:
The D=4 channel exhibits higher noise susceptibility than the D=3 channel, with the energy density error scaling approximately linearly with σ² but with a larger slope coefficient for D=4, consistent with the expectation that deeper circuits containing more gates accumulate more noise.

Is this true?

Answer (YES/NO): NO